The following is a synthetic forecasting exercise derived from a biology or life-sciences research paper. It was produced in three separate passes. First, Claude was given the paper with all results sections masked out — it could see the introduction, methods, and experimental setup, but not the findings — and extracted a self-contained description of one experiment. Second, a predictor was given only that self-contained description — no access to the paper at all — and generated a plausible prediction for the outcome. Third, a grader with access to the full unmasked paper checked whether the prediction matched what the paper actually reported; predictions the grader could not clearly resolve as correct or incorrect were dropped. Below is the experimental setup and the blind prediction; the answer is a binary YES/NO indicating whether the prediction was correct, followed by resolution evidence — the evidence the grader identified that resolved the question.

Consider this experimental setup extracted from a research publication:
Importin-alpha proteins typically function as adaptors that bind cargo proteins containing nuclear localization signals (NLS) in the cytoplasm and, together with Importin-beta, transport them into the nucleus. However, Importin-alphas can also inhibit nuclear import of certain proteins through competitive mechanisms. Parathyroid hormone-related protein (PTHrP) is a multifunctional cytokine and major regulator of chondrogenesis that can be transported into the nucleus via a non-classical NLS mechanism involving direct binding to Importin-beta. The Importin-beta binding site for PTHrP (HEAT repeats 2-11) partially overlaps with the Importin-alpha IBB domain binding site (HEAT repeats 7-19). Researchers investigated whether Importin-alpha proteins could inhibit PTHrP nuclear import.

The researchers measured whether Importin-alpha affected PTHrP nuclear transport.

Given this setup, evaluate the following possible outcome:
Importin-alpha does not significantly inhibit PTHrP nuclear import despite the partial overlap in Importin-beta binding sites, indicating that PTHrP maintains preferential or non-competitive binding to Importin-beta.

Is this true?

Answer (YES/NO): NO